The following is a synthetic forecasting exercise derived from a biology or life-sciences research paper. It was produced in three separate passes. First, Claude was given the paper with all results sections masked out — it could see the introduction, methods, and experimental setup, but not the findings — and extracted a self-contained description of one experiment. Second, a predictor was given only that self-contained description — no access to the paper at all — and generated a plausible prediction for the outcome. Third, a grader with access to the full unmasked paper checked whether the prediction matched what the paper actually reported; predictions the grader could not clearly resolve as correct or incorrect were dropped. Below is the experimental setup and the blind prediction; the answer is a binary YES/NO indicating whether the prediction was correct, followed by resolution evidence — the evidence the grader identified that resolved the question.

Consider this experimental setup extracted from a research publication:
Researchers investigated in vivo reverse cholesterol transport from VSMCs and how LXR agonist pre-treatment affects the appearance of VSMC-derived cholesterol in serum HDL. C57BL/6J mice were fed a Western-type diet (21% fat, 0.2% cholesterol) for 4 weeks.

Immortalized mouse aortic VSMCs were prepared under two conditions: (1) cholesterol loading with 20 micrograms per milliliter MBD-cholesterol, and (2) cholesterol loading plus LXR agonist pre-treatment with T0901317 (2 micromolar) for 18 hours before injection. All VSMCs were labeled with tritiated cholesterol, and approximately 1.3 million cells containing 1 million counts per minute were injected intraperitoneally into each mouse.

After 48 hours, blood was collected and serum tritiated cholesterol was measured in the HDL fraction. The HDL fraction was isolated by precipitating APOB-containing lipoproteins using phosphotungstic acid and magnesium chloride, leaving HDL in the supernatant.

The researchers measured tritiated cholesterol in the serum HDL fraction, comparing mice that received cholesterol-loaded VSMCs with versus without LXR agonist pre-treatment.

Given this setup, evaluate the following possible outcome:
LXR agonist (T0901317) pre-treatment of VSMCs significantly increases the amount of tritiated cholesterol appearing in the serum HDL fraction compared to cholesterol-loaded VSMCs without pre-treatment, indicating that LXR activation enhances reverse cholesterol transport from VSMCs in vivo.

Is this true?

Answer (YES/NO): YES